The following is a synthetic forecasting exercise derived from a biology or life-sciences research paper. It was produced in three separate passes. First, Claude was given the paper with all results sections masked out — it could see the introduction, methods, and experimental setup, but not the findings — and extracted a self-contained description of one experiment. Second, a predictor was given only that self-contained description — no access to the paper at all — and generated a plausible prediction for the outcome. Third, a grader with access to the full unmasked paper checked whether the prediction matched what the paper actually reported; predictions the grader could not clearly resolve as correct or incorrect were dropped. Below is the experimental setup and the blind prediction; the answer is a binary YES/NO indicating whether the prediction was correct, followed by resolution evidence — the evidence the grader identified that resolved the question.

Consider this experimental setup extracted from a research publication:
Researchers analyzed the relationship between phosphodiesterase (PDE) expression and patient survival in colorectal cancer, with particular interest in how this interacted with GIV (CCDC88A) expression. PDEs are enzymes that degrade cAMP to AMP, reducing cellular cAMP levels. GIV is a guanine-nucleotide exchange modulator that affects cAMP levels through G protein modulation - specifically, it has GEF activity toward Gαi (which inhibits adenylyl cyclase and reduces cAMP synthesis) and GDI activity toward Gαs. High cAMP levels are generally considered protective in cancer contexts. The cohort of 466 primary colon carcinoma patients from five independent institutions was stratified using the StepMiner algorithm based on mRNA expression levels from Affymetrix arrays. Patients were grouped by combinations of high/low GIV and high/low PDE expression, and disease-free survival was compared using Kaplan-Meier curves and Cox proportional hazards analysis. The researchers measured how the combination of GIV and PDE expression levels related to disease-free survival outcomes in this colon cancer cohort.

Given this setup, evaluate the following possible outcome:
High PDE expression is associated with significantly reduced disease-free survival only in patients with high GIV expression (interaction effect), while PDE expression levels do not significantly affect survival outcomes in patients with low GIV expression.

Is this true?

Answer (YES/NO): NO